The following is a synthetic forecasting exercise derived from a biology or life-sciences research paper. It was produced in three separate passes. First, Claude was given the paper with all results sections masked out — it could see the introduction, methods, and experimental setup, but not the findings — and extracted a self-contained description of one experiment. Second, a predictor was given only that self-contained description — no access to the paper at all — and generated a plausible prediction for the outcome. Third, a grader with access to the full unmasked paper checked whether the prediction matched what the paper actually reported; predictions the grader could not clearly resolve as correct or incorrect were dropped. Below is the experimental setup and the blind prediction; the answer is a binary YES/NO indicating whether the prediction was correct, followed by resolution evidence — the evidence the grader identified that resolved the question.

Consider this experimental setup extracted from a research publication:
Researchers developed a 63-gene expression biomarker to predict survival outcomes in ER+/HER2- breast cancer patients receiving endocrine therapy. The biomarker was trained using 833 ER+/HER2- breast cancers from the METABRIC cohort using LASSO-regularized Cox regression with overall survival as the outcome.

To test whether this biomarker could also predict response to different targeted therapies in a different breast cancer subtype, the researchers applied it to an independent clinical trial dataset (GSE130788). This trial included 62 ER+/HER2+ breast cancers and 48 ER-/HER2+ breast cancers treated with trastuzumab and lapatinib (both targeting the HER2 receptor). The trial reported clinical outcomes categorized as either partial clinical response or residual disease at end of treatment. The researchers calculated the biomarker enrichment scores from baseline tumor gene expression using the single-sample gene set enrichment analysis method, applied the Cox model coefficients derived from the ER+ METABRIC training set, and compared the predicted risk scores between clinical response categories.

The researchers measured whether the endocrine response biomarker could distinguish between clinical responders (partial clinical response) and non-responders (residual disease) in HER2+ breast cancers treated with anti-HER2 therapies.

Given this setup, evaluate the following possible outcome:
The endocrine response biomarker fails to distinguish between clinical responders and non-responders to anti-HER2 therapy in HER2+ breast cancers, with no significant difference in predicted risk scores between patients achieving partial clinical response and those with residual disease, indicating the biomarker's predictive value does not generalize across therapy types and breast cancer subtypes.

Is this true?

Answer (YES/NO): YES